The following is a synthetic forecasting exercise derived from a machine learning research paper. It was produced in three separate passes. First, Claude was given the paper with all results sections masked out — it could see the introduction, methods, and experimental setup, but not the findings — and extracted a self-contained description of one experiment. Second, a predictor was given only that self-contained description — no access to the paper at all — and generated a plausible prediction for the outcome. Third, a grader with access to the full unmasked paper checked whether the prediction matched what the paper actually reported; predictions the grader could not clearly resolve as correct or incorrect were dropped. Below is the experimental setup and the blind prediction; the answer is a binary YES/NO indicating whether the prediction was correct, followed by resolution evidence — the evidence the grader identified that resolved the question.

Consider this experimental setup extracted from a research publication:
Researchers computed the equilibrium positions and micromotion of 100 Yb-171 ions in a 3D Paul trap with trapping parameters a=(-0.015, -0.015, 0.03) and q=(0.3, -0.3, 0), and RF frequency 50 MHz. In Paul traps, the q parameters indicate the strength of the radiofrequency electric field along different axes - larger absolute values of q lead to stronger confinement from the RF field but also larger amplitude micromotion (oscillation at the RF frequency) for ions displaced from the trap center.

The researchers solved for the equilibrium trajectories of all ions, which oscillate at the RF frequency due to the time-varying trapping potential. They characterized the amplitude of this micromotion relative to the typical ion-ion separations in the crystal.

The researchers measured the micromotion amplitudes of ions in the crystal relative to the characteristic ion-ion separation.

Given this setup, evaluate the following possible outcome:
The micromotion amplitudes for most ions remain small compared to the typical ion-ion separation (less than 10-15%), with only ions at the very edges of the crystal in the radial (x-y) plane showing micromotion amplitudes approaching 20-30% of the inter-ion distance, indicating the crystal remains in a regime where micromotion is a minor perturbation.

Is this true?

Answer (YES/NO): NO